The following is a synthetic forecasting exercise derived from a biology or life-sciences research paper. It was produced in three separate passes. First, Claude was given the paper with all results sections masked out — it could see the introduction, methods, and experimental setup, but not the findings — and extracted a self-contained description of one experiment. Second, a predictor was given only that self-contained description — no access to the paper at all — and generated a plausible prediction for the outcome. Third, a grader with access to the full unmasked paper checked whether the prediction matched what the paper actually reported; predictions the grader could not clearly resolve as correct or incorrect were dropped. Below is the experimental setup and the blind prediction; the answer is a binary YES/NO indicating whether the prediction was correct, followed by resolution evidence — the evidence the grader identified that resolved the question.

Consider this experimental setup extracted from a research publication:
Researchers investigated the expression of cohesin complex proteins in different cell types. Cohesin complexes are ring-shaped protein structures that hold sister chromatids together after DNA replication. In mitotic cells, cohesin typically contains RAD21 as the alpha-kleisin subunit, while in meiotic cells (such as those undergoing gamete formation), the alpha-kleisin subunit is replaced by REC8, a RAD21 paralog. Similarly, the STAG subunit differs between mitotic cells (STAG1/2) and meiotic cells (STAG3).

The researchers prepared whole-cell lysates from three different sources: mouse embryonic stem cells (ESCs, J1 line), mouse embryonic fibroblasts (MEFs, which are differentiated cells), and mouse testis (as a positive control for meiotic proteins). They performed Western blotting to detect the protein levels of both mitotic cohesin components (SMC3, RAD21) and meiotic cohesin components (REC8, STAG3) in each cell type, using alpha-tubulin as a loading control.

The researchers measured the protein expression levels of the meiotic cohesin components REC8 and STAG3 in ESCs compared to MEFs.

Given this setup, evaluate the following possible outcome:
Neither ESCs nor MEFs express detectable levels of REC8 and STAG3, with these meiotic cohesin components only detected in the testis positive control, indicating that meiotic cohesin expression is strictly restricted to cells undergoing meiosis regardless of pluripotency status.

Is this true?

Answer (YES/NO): NO